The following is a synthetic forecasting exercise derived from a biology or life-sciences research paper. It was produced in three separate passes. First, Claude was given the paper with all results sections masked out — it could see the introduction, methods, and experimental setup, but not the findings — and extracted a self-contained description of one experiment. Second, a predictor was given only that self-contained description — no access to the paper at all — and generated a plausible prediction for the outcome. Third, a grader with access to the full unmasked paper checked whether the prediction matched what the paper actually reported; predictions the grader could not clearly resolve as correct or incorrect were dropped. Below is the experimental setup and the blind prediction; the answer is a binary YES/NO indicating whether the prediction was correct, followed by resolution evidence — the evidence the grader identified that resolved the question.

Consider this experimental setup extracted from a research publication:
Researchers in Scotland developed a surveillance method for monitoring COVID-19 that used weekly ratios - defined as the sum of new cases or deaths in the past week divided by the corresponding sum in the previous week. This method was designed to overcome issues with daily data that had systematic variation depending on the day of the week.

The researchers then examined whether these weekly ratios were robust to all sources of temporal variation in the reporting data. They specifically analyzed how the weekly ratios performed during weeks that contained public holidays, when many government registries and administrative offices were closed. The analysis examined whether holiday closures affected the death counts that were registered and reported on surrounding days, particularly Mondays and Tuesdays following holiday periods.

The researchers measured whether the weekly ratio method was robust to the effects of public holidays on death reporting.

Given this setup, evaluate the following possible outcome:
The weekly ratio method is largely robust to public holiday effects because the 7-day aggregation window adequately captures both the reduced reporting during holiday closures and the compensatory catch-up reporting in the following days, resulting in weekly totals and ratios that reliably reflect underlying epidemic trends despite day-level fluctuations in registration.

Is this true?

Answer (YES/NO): NO